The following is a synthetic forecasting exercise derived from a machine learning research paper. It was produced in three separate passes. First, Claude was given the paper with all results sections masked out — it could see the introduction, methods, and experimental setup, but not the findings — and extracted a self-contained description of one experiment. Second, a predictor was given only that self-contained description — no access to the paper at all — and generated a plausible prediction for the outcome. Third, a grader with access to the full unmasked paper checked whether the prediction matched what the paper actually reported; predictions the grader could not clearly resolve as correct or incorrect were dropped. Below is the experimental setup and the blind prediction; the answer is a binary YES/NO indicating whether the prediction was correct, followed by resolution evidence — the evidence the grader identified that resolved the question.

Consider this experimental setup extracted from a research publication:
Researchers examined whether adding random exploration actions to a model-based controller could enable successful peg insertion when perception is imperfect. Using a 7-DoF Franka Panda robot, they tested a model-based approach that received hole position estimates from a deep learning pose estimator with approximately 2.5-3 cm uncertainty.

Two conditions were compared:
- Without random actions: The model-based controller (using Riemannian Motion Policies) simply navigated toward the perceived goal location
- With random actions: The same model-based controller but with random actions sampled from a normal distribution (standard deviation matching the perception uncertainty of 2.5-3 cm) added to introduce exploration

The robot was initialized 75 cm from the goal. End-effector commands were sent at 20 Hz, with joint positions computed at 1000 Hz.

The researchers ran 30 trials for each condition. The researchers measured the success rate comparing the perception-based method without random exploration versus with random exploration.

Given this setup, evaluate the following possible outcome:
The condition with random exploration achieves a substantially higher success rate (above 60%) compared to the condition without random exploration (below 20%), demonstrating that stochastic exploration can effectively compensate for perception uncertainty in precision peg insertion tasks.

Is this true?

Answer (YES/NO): NO